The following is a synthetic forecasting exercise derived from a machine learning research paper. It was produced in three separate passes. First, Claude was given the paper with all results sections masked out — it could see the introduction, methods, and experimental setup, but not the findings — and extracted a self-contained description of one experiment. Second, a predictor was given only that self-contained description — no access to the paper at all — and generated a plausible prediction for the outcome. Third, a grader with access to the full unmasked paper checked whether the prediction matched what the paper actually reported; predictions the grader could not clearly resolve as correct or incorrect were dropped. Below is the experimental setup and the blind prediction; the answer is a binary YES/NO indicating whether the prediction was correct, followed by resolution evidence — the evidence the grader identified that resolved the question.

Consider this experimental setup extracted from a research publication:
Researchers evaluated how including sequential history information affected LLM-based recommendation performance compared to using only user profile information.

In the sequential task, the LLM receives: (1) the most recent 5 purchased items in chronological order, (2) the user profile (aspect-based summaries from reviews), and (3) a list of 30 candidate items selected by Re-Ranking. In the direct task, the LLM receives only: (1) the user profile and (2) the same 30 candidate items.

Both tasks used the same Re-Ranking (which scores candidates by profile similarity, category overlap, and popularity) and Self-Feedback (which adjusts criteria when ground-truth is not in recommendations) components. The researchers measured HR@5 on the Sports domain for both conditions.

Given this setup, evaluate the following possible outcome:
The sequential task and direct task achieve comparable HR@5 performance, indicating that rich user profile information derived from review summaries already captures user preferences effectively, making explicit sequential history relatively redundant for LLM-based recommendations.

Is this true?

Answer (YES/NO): NO